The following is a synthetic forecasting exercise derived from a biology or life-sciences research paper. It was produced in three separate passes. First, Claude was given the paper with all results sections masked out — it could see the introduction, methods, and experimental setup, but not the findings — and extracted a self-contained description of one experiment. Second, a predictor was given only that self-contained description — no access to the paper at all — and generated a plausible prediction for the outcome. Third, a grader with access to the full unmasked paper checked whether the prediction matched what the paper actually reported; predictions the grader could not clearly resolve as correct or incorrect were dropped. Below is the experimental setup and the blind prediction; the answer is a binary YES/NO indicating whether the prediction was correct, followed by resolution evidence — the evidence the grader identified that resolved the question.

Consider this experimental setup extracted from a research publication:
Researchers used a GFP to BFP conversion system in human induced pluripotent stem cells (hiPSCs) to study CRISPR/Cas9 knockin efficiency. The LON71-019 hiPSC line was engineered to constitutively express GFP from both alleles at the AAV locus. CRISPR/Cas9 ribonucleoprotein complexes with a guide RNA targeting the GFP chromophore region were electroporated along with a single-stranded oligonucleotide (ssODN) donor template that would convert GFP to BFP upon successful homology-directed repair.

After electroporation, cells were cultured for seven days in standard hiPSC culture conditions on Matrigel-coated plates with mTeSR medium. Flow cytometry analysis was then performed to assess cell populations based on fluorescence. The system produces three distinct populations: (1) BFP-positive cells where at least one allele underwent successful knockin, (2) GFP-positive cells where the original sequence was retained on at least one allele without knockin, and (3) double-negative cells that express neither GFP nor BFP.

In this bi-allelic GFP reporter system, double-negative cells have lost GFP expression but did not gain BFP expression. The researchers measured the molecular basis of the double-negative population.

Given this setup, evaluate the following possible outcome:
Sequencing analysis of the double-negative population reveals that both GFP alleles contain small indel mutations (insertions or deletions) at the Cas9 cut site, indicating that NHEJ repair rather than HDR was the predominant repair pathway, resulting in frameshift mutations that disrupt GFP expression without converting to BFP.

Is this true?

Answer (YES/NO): YES